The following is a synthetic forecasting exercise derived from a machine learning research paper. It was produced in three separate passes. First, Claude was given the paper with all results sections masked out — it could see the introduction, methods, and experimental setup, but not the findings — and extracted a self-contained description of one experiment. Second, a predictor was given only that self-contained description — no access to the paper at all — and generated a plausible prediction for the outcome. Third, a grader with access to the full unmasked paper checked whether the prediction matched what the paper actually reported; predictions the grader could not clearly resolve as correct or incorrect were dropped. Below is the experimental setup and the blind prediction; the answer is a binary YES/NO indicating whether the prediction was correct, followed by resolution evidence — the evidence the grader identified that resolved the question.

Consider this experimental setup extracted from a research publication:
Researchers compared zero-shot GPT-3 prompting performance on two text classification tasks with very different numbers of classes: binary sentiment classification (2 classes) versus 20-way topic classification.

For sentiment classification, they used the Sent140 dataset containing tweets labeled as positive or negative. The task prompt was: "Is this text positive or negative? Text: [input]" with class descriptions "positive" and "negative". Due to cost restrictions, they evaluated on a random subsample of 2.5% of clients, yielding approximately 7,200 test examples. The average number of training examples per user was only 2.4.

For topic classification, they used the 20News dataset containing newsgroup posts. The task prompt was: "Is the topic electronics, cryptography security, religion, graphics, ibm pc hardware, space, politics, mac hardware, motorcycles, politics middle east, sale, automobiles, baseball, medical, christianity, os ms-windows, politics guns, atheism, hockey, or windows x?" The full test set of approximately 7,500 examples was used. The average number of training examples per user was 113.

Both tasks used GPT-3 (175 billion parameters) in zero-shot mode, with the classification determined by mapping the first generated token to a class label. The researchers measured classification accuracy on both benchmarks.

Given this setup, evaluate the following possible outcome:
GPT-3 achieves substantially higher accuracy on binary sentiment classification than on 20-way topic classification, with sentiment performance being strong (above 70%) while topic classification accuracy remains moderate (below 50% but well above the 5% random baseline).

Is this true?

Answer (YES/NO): YES